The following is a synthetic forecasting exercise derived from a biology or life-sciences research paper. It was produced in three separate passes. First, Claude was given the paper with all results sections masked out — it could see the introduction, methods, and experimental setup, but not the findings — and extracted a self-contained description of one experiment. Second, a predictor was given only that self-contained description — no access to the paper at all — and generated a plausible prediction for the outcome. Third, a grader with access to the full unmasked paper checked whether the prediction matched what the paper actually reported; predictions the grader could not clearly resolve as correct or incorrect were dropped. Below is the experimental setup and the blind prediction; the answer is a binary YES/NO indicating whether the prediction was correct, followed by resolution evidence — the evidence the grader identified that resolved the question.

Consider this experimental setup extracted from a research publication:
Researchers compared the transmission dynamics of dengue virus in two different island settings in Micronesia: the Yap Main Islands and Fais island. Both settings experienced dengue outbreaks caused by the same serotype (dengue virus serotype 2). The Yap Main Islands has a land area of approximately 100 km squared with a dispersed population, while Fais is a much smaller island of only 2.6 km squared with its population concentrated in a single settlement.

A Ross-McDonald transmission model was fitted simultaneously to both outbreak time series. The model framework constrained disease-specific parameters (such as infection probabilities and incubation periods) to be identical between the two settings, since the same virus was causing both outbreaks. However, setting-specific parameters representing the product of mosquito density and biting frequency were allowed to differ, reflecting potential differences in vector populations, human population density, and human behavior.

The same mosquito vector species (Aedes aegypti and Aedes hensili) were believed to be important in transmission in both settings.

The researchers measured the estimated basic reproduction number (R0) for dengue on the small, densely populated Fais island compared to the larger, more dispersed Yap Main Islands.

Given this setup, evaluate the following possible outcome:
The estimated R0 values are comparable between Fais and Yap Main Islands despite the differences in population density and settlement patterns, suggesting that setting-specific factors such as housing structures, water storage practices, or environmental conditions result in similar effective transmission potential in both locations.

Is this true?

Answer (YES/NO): NO